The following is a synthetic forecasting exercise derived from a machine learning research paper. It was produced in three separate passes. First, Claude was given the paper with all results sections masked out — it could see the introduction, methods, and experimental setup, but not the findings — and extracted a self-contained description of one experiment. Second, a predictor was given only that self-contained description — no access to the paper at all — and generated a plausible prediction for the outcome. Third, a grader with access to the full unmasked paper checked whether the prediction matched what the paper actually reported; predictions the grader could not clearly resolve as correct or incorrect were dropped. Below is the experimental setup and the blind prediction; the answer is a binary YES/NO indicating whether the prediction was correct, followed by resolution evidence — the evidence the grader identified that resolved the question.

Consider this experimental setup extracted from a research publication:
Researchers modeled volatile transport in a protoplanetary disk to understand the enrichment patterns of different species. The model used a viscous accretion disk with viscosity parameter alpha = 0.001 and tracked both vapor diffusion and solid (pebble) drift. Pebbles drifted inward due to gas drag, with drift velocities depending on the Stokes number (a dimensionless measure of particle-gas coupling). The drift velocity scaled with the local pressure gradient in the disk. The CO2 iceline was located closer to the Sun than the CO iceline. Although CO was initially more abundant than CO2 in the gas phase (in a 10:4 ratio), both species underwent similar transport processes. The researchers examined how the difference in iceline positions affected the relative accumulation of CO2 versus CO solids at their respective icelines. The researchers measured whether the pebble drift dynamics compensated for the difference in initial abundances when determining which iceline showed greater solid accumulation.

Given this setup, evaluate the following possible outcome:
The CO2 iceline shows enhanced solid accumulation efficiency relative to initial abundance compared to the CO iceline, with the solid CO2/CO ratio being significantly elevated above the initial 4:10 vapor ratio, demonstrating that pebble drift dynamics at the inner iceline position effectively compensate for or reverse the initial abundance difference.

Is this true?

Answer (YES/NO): YES